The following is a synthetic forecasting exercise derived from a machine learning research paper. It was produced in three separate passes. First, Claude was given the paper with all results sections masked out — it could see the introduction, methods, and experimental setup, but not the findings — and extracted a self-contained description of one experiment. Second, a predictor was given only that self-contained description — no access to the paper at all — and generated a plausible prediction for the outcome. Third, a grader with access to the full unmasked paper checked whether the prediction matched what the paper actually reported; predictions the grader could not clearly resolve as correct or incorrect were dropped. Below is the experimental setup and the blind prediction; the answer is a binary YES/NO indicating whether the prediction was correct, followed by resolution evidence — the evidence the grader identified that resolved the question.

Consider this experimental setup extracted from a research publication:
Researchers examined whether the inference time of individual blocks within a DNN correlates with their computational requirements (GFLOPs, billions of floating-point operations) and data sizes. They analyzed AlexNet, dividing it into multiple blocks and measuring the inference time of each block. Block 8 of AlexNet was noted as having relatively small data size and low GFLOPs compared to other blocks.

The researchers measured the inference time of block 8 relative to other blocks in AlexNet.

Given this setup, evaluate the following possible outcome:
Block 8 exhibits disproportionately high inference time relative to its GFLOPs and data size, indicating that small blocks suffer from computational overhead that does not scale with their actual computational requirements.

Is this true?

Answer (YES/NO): YES